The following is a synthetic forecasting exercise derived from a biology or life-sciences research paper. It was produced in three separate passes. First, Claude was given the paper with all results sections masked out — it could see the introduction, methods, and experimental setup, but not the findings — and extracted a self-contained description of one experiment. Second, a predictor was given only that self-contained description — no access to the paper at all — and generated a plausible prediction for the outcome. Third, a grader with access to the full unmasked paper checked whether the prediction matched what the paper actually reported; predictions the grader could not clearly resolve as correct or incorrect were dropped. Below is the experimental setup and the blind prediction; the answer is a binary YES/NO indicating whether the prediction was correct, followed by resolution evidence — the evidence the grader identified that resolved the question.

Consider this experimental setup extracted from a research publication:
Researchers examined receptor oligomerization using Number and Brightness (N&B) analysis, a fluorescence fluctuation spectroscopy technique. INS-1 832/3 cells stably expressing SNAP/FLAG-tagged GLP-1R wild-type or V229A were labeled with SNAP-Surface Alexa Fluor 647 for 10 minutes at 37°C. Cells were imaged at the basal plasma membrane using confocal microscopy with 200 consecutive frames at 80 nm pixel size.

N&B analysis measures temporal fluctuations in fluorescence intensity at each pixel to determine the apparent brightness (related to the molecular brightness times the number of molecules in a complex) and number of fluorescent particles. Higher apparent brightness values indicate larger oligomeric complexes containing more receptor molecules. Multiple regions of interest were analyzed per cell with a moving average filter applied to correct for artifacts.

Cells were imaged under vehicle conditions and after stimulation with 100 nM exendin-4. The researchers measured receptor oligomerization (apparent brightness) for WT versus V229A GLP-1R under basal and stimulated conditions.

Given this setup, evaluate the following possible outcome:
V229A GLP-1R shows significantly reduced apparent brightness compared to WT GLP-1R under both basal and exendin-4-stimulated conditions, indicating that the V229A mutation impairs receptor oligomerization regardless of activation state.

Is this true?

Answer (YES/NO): NO